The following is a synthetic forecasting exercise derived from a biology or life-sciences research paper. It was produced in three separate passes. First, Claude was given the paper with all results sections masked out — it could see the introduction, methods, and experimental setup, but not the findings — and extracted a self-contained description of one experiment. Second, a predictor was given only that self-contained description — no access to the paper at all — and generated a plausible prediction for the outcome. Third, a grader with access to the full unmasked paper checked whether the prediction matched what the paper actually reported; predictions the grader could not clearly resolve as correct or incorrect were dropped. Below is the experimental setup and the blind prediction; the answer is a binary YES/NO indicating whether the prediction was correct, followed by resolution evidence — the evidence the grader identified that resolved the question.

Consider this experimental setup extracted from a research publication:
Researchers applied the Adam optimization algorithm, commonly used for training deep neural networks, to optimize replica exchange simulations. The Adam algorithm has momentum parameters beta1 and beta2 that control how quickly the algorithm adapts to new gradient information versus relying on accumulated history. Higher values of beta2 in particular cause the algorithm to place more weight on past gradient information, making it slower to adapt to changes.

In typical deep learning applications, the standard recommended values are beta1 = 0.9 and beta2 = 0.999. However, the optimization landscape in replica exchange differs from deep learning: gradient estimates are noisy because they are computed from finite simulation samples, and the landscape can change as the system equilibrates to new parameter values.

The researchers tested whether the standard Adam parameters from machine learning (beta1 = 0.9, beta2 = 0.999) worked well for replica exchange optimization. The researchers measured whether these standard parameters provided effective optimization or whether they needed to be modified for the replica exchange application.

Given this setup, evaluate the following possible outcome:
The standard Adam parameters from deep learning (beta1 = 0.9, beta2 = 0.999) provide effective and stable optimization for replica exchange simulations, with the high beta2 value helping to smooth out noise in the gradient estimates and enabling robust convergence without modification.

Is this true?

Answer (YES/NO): NO